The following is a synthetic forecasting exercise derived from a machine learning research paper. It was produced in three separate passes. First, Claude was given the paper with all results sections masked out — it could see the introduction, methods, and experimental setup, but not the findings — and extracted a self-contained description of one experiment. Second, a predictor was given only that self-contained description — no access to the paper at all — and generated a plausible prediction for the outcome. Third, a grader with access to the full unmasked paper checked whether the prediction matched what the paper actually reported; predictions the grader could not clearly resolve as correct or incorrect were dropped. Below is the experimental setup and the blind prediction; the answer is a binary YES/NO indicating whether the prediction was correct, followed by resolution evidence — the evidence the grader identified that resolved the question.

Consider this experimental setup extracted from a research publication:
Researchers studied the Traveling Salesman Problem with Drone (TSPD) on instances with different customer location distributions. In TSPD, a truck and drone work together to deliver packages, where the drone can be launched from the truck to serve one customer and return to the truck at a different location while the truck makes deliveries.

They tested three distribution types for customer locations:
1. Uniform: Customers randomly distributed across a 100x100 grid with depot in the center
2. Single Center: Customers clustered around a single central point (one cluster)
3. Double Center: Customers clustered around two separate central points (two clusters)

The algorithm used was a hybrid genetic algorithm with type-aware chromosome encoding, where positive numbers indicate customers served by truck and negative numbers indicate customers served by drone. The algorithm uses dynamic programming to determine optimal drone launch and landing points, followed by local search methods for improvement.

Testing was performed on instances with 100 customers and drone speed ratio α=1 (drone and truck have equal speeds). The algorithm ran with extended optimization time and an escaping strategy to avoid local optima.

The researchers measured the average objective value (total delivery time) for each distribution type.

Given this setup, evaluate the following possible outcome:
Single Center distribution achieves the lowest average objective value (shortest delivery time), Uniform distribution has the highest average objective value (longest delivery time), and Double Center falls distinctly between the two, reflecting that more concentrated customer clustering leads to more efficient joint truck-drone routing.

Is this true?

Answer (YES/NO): NO